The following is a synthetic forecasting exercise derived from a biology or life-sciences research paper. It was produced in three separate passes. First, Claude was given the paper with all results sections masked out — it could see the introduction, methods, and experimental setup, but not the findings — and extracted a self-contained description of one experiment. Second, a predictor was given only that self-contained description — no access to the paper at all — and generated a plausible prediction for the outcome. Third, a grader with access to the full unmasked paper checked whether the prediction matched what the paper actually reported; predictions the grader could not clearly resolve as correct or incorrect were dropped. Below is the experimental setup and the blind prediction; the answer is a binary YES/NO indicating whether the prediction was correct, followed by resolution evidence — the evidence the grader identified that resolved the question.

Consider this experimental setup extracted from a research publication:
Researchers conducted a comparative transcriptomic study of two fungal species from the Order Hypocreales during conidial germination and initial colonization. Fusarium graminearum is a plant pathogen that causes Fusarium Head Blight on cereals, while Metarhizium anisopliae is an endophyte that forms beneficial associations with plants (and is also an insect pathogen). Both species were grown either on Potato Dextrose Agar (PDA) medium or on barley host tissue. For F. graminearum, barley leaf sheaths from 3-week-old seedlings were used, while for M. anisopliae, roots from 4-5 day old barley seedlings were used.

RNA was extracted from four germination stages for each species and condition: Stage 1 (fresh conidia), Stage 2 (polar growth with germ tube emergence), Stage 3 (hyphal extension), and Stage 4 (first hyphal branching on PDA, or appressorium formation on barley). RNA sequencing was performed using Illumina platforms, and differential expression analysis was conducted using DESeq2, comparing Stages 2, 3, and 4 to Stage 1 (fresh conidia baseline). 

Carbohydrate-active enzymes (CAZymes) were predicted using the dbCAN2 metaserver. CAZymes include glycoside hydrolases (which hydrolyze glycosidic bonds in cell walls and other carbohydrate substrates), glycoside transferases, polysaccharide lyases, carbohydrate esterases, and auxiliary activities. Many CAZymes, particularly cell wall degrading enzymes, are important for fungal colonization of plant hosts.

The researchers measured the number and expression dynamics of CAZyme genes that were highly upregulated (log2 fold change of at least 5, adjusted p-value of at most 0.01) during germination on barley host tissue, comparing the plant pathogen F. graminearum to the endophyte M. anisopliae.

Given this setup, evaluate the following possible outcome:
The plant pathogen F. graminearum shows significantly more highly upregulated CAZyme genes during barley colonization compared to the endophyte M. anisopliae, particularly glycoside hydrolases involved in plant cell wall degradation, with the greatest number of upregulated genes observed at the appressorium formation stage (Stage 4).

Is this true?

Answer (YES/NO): YES